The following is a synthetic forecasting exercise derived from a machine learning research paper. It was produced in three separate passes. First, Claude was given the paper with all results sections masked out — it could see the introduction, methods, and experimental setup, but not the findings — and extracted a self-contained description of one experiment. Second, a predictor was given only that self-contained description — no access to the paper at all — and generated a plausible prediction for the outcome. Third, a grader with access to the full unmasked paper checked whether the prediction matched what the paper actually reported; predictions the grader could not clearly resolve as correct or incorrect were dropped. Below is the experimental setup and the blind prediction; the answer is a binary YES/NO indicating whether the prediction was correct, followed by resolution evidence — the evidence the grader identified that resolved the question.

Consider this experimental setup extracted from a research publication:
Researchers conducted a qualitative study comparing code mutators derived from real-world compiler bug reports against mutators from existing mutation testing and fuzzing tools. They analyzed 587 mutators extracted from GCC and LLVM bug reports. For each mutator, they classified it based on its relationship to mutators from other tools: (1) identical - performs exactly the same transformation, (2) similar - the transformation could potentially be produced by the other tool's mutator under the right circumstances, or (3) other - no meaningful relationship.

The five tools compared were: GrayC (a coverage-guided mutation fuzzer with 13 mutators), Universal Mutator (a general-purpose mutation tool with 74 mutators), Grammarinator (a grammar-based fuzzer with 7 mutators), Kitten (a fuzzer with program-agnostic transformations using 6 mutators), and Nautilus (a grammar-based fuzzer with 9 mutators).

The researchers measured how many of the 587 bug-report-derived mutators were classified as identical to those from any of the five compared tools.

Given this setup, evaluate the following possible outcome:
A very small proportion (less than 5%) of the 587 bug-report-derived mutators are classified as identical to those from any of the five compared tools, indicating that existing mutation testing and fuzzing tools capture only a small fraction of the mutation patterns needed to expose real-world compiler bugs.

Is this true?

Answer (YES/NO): YES